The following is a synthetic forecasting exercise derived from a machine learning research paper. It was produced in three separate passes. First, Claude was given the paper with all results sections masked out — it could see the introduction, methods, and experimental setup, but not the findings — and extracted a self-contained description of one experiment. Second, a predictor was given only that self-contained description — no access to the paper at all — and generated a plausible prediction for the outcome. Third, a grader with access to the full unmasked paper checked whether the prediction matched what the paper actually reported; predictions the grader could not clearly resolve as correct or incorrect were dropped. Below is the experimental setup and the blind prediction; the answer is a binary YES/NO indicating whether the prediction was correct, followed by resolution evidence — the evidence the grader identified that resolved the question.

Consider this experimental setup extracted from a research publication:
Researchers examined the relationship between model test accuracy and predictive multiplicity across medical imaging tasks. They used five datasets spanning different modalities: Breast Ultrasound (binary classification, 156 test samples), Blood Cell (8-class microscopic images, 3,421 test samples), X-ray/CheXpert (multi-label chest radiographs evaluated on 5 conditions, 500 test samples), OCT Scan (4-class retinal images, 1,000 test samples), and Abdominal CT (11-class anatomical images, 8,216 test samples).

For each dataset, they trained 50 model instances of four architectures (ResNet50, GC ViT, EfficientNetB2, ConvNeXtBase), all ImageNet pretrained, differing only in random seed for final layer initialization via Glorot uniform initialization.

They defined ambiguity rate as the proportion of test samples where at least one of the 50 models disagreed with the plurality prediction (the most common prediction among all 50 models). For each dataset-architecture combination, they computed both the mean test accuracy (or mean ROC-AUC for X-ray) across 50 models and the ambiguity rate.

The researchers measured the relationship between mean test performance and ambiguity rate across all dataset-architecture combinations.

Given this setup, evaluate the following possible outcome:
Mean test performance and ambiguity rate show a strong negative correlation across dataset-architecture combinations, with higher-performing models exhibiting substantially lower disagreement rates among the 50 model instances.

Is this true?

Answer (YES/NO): YES